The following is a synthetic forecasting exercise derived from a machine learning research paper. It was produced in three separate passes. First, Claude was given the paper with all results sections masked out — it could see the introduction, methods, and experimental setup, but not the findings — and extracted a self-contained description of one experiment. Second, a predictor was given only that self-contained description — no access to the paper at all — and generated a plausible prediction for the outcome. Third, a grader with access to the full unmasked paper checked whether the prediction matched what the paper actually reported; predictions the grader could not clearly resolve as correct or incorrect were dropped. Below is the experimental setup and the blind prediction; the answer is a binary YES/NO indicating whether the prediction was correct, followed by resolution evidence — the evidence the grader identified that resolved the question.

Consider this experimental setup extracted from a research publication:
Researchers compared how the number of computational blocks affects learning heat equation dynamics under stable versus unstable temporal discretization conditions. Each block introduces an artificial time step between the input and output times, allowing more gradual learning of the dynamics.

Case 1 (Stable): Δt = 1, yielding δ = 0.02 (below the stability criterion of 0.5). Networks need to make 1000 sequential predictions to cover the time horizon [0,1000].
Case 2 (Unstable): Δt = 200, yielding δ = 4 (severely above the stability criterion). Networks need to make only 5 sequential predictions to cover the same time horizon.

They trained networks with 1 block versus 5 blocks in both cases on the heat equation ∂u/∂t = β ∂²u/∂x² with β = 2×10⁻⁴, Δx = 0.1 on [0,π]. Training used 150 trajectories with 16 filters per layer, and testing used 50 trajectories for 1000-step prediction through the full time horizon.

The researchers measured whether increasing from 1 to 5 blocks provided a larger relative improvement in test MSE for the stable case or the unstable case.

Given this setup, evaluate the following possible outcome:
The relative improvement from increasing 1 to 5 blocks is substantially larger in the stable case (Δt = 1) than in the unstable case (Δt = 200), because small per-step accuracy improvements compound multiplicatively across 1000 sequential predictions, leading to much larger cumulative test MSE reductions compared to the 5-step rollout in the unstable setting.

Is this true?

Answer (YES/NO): NO